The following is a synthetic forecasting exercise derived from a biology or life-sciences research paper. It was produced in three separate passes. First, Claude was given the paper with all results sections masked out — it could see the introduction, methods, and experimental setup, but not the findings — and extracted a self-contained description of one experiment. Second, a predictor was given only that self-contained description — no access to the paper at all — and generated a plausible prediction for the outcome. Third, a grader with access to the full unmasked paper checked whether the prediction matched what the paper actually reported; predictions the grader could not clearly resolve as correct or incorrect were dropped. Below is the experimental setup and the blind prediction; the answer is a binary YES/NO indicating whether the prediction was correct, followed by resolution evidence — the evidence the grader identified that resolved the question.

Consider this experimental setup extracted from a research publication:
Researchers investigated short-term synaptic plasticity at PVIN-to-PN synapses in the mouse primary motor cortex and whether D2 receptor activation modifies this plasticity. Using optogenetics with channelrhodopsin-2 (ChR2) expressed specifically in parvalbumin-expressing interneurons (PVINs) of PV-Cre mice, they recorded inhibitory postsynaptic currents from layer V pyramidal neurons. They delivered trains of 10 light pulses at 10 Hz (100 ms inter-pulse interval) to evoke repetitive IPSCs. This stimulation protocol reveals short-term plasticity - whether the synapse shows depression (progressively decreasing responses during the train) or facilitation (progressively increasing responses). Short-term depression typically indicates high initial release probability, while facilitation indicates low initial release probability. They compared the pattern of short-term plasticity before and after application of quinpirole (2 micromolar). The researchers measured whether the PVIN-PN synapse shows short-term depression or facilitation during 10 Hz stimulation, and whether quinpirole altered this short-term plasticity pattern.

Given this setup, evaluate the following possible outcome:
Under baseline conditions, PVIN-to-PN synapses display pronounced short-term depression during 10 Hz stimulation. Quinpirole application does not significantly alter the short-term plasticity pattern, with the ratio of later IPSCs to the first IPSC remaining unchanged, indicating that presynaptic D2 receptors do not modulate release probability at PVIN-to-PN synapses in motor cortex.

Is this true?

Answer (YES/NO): YES